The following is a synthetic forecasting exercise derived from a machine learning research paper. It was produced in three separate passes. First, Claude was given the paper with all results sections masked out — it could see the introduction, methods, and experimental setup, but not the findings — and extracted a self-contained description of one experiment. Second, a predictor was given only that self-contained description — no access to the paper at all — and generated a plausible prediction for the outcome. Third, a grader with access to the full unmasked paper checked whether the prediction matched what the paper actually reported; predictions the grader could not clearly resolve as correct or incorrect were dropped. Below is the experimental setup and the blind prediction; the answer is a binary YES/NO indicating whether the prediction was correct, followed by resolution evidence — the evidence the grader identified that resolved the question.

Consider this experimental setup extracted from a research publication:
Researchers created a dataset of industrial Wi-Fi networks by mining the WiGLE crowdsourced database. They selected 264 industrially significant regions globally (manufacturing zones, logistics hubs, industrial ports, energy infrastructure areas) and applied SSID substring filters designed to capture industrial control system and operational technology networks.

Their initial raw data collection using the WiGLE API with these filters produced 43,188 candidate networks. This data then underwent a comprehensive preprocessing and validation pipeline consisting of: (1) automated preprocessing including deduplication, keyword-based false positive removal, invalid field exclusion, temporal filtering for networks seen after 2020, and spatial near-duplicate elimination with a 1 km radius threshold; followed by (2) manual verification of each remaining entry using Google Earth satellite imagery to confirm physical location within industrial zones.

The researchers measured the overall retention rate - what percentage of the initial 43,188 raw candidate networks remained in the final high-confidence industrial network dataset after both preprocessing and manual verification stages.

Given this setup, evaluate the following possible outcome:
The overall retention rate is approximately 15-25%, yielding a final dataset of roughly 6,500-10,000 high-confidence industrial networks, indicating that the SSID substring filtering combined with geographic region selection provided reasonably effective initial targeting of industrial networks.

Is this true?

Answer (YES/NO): NO